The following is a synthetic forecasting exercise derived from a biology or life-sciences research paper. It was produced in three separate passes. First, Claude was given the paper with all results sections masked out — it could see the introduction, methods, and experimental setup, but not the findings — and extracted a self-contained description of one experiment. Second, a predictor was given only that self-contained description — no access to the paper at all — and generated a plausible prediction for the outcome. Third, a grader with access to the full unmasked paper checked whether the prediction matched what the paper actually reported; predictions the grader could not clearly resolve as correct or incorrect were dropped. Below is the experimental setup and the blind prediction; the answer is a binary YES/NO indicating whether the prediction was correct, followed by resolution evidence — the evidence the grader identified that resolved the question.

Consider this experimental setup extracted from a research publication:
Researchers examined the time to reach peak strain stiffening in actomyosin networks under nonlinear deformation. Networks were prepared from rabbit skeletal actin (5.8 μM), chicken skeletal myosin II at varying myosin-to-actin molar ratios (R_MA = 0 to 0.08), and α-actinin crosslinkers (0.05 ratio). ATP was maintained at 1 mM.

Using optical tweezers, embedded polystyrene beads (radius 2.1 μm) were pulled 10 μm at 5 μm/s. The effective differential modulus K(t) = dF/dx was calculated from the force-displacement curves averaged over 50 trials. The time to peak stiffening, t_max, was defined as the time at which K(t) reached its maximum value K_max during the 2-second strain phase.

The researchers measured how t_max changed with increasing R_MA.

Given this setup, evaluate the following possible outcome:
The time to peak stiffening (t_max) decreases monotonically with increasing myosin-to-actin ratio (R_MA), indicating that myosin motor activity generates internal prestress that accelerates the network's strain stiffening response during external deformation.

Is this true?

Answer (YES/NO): NO